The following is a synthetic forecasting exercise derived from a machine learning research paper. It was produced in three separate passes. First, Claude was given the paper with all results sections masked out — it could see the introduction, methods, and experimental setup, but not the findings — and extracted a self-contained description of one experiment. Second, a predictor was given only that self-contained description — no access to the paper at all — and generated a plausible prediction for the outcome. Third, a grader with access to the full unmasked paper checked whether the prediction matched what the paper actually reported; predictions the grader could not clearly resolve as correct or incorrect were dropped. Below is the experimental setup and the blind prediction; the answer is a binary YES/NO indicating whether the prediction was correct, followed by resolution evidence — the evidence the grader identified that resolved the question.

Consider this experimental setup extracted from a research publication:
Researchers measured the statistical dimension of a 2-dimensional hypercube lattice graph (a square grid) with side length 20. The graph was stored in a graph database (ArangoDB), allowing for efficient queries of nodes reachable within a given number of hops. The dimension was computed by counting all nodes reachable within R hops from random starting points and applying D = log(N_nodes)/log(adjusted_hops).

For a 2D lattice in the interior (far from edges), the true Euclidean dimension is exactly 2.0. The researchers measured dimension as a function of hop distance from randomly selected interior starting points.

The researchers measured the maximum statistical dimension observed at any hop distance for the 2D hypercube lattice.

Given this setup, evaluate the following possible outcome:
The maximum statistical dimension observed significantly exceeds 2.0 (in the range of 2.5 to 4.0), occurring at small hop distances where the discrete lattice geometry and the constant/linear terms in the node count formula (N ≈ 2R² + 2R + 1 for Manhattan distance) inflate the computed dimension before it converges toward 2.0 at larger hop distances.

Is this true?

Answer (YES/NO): NO